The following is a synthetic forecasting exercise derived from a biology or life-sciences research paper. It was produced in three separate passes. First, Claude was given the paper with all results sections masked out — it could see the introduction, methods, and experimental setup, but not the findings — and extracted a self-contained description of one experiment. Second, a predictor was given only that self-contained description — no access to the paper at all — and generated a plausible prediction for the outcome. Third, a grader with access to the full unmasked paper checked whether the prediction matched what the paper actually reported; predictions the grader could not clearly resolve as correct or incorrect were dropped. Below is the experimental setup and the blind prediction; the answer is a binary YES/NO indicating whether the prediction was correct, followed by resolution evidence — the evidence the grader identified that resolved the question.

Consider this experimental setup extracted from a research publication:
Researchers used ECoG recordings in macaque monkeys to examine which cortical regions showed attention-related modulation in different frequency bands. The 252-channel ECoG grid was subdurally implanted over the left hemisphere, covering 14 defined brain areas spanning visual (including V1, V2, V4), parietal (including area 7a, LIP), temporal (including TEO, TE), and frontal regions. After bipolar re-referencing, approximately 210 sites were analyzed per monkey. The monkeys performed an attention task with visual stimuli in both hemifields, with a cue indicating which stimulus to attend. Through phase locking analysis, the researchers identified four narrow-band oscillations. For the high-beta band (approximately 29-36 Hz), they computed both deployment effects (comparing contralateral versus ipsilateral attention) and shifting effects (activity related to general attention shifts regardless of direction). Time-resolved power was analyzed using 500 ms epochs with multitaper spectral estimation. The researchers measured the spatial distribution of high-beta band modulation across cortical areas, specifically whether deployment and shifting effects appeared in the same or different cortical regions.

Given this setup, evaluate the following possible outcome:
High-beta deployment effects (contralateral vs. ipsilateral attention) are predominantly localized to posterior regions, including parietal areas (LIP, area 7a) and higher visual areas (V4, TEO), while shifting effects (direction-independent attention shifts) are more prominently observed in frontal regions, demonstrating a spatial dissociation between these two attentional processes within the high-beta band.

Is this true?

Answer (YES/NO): NO